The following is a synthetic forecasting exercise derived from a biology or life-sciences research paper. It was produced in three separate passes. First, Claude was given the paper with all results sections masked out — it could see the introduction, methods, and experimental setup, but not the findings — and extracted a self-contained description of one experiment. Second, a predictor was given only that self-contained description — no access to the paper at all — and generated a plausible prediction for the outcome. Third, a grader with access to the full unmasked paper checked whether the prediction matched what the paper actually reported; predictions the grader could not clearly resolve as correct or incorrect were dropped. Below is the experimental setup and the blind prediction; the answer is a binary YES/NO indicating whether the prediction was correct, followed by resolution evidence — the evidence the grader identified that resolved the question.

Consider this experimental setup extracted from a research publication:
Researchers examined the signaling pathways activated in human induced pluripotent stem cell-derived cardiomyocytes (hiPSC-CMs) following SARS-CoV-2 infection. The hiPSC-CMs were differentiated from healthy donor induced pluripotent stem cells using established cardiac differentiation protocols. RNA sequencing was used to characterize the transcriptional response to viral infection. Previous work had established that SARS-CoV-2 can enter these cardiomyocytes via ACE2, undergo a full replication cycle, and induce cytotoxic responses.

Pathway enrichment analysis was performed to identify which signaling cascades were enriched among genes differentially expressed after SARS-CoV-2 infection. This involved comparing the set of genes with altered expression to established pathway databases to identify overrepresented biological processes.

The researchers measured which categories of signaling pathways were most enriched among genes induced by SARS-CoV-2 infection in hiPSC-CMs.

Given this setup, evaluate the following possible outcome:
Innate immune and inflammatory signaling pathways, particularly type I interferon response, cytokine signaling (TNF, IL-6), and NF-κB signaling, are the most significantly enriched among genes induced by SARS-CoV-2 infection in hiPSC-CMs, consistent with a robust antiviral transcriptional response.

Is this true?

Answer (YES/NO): NO